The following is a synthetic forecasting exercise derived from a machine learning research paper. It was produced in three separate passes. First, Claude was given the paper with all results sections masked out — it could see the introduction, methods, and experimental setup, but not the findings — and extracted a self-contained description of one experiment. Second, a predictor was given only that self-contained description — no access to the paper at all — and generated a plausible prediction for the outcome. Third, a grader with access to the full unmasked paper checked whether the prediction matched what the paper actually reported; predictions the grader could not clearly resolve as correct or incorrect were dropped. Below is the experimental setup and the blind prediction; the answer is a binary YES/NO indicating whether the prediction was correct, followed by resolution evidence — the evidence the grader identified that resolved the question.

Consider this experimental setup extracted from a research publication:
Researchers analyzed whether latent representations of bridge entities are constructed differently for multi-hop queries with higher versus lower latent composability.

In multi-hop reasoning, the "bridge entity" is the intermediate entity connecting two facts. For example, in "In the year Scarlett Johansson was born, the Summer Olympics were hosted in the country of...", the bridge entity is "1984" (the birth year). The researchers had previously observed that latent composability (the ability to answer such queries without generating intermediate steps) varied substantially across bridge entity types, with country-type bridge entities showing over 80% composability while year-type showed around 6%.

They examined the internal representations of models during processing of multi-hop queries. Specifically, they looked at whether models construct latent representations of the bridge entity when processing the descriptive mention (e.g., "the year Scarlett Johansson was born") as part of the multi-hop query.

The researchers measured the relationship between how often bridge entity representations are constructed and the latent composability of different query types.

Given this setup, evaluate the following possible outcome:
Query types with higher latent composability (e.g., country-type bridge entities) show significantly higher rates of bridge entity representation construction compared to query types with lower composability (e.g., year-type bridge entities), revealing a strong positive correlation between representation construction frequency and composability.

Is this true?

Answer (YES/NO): YES